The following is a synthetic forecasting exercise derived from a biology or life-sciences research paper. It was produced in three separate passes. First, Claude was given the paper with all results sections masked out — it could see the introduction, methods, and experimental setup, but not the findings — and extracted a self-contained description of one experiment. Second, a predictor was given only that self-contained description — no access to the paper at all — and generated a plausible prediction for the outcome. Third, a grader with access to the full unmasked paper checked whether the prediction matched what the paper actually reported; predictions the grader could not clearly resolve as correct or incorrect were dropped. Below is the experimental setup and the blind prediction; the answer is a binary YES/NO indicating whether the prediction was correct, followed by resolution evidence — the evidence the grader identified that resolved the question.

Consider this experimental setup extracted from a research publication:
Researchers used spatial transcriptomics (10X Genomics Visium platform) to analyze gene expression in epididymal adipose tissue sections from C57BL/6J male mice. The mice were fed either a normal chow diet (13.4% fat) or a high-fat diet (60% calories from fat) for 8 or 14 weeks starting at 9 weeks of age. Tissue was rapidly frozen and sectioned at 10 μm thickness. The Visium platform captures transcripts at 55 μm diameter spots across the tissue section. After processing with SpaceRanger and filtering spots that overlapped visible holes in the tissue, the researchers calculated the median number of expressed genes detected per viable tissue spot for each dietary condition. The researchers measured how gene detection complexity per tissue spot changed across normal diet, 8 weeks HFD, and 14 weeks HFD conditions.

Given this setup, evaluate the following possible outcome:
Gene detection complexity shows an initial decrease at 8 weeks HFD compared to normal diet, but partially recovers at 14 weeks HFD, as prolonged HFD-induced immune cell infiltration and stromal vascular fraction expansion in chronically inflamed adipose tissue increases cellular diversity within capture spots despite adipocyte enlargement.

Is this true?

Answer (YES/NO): NO